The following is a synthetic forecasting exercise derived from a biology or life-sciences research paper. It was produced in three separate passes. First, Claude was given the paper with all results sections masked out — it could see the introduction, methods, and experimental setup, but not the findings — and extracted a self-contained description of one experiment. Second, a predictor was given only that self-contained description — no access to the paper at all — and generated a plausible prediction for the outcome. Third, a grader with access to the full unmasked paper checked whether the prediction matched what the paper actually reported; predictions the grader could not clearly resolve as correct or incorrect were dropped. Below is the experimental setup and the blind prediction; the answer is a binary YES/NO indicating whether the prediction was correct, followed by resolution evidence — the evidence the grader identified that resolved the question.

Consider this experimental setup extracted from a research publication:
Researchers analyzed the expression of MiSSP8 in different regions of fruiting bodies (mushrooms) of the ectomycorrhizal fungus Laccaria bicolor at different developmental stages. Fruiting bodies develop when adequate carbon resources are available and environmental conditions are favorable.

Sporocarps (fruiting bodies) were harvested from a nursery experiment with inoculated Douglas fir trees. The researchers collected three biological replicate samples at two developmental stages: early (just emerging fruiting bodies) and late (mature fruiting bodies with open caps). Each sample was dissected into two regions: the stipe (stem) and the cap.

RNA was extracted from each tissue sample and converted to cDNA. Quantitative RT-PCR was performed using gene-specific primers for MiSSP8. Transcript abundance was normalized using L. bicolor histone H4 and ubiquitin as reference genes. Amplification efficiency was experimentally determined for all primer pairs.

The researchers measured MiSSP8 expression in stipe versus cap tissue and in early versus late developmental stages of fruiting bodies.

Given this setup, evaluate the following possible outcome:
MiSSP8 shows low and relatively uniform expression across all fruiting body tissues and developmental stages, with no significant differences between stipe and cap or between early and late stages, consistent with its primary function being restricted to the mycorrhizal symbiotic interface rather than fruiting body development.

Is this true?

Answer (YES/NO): NO